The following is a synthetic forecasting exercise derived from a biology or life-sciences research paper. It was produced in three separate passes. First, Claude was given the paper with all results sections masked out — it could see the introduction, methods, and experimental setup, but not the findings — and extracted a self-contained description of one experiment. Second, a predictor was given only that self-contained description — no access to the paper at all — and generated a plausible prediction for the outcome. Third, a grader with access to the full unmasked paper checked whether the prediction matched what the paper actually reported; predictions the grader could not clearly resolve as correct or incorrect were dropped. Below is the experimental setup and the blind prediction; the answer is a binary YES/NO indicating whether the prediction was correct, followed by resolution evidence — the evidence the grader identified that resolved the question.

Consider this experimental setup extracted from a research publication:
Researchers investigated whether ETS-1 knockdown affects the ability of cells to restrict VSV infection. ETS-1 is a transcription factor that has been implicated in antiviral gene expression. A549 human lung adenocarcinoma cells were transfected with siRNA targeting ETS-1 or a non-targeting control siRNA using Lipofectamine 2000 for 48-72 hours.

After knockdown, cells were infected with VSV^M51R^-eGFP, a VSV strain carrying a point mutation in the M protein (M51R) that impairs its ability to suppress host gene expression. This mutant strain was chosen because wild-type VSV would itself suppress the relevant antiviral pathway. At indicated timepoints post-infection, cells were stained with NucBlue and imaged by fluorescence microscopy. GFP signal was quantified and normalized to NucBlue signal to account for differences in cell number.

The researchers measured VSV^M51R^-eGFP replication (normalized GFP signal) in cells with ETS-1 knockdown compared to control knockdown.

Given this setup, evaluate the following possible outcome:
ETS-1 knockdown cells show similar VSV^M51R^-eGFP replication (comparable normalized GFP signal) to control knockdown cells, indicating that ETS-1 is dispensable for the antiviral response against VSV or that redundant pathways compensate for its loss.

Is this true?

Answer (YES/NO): NO